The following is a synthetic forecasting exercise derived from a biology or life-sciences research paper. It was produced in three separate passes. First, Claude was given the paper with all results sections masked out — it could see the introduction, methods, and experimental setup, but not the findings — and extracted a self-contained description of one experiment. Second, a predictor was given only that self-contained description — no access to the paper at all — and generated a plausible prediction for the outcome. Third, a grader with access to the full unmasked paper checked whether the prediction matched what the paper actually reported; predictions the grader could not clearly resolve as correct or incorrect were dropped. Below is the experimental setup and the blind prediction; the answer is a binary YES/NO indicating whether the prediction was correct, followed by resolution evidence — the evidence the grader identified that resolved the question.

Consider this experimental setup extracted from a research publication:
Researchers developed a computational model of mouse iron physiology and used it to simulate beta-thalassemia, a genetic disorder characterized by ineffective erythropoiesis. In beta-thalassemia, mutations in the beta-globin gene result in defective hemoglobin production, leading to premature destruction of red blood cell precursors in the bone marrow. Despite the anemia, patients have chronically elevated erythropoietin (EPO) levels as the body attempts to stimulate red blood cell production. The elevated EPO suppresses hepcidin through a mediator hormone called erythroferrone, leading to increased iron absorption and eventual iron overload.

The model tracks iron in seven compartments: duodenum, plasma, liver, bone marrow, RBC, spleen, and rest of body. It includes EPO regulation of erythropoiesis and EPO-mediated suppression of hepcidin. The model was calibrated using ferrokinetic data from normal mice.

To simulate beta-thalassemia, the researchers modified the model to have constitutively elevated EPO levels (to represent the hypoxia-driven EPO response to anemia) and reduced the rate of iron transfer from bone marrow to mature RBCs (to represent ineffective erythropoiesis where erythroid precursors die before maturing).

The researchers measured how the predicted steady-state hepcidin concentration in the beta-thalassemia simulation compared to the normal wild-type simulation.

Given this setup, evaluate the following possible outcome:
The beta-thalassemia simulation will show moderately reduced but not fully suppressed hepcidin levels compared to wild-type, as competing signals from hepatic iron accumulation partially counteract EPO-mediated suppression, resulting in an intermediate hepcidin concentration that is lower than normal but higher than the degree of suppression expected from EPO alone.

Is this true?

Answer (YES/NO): NO